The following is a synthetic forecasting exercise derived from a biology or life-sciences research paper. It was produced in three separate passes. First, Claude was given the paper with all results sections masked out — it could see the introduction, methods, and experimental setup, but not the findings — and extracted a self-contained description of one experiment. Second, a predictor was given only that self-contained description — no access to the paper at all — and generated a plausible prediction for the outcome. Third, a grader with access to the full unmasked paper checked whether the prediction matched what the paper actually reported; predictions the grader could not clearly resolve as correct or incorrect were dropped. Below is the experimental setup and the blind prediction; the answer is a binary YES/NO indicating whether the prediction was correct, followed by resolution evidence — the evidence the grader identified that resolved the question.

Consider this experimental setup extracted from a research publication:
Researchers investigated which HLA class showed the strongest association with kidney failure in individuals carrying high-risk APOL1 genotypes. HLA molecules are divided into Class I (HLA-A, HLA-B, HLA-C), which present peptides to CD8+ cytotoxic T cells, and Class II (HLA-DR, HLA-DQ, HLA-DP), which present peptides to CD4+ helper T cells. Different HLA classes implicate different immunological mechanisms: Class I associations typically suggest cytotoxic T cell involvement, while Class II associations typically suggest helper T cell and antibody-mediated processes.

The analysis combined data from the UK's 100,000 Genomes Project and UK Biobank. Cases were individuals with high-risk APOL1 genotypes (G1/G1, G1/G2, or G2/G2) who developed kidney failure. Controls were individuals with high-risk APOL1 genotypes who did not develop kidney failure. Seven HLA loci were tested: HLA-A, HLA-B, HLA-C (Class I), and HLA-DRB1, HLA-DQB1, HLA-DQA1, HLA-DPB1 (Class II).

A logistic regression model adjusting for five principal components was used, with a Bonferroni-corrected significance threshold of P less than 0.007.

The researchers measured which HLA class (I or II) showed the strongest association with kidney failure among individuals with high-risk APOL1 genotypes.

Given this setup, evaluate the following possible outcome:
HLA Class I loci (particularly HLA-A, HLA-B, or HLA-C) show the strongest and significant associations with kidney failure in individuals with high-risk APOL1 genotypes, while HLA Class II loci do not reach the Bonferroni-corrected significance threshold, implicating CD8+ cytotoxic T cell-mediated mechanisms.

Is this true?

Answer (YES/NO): NO